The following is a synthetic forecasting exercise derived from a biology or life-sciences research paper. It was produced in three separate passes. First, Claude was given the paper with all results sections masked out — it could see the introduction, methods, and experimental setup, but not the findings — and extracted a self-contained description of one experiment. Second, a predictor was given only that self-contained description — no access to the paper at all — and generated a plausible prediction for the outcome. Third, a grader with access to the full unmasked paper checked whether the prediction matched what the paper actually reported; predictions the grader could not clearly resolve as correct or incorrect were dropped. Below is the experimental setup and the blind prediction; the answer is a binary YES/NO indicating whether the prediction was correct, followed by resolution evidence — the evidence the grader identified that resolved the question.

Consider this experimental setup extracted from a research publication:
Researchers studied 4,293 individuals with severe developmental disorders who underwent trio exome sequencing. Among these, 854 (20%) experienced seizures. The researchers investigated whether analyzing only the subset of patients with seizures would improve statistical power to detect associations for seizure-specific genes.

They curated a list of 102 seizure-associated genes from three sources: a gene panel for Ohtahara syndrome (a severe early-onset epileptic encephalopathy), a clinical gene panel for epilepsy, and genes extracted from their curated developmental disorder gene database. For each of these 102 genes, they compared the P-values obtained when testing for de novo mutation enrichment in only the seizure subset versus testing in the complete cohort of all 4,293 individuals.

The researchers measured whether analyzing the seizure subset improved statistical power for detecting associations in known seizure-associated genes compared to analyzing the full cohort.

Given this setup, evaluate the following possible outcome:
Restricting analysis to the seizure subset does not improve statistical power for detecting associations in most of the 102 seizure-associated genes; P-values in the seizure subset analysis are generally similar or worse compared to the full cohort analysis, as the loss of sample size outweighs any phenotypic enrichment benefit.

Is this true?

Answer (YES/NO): YES